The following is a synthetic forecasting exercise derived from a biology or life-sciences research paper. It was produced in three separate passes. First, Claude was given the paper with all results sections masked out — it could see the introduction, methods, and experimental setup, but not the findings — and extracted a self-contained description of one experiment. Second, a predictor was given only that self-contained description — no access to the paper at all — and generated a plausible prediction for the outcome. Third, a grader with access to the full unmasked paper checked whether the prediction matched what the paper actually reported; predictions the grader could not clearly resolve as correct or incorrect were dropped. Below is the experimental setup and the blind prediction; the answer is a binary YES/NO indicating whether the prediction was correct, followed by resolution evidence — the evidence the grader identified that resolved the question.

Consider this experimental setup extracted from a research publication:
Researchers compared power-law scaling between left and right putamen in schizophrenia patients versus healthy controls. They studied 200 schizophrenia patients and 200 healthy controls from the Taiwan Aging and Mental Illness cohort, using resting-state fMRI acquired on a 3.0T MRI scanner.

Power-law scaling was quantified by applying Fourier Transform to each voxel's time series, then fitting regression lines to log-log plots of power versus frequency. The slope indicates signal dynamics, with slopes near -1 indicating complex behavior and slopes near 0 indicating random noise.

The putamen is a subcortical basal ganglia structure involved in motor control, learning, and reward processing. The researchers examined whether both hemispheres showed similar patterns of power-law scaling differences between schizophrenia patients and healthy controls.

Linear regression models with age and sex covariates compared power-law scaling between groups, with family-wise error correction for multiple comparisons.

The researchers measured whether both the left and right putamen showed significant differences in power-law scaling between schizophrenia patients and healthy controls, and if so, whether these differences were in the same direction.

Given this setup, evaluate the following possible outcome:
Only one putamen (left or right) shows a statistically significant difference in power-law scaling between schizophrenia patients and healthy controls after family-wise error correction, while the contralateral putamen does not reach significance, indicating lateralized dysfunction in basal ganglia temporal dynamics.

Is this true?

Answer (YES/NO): NO